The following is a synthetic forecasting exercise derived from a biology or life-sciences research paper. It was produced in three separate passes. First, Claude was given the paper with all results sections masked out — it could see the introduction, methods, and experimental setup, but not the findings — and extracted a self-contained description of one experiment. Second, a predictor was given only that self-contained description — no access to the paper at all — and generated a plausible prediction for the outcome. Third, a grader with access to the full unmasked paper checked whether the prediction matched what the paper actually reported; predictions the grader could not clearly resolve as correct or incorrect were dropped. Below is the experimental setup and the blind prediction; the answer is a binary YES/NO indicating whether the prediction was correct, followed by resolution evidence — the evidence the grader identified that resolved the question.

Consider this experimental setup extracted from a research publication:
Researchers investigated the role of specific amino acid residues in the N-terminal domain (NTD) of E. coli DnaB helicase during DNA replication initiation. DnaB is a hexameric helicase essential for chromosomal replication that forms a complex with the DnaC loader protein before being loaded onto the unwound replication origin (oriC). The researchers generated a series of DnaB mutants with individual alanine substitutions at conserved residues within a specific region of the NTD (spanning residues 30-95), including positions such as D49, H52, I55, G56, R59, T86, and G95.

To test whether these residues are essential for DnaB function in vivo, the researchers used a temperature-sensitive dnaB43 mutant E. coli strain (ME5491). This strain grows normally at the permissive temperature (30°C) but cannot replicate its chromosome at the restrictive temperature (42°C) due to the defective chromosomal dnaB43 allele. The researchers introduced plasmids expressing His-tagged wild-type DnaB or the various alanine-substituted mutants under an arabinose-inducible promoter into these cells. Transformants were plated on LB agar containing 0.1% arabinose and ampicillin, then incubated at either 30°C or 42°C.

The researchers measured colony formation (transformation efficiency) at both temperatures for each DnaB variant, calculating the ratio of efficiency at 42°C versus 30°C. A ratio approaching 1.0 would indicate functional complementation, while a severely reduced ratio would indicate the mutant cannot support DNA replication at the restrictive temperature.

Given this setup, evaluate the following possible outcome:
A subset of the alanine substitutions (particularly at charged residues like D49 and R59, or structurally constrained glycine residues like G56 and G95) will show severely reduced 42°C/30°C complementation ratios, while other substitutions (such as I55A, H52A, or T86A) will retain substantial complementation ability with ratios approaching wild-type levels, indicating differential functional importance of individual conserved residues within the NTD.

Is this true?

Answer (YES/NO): NO